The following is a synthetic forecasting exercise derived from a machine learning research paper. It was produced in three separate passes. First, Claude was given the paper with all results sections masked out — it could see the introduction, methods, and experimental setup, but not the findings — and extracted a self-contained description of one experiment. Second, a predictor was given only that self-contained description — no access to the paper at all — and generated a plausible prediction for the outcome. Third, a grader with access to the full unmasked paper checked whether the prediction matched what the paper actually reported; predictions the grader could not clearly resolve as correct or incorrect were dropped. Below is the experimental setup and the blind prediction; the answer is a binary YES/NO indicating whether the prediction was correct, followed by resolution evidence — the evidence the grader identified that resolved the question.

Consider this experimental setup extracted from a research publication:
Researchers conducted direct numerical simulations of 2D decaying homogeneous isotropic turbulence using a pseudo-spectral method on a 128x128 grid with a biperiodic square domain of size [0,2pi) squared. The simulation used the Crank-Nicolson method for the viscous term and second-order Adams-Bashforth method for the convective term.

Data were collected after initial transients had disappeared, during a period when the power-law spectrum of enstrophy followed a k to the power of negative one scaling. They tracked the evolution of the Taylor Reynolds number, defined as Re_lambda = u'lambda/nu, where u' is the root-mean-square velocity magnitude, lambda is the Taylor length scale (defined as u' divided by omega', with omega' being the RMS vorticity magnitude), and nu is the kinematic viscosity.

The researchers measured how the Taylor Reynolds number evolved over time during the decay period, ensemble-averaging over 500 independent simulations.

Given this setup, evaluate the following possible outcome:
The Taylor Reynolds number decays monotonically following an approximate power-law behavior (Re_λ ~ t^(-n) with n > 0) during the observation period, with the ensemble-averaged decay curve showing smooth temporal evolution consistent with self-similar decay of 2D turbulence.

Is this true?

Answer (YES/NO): NO